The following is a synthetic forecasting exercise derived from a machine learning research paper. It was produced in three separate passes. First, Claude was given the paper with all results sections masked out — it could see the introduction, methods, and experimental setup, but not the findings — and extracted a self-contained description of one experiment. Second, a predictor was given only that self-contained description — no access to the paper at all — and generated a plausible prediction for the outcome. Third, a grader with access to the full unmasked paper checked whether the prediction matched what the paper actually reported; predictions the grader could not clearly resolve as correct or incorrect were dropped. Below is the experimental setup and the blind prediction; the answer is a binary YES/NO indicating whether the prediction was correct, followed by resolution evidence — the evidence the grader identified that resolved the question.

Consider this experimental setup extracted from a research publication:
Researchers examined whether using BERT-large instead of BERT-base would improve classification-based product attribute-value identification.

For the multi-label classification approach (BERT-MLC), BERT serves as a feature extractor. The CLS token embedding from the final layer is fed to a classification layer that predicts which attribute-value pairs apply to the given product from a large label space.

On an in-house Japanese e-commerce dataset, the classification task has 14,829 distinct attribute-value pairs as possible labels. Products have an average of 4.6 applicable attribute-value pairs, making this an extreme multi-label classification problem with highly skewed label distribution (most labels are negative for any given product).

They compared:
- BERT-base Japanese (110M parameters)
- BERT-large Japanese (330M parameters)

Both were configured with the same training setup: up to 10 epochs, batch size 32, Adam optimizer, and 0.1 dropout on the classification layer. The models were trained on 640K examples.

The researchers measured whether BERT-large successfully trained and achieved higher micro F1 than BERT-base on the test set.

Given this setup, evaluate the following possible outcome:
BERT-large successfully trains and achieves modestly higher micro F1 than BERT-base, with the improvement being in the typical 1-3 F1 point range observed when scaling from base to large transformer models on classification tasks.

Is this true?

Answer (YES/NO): NO